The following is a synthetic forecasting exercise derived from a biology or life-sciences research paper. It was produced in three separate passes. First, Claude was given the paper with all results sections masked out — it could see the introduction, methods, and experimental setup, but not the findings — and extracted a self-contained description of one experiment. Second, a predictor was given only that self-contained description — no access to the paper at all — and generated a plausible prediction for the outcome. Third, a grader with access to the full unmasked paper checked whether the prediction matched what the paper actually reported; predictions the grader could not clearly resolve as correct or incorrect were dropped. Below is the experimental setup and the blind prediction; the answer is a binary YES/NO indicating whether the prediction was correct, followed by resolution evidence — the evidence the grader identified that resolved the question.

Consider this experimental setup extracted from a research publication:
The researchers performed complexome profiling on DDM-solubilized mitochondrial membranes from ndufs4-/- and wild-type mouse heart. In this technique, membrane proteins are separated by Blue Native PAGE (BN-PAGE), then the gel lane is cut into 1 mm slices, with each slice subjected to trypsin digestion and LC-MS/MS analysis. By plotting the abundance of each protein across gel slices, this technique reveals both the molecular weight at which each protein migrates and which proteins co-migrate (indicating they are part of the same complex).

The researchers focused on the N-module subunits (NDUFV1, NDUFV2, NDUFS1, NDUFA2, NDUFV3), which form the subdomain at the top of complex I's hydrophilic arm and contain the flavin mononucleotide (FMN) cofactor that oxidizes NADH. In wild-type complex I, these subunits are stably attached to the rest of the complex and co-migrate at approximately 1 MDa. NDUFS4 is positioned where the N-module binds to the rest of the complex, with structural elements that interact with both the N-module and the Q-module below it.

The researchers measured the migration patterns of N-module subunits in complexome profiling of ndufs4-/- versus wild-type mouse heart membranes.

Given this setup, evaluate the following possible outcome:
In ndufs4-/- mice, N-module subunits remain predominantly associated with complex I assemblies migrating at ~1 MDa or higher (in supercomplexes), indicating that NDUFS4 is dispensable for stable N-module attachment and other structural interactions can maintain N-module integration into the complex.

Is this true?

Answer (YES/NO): NO